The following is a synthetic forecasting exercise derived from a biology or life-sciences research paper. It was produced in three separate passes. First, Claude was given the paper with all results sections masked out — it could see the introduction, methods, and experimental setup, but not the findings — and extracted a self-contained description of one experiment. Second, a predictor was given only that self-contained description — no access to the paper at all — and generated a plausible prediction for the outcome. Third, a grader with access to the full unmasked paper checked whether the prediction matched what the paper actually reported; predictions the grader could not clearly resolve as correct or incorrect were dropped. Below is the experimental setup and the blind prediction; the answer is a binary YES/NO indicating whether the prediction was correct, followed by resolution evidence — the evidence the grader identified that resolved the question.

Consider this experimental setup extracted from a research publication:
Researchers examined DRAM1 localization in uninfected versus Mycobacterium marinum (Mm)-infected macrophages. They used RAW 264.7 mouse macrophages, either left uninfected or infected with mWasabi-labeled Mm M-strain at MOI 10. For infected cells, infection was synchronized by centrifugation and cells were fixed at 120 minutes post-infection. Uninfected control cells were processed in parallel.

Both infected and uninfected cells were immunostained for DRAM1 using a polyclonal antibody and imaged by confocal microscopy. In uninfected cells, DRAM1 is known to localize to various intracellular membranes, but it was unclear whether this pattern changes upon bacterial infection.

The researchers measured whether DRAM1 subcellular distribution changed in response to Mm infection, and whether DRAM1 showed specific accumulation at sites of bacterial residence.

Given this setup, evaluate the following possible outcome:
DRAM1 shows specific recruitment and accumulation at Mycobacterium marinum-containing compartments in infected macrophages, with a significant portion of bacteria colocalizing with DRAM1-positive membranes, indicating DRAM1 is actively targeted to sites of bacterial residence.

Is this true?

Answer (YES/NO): YES